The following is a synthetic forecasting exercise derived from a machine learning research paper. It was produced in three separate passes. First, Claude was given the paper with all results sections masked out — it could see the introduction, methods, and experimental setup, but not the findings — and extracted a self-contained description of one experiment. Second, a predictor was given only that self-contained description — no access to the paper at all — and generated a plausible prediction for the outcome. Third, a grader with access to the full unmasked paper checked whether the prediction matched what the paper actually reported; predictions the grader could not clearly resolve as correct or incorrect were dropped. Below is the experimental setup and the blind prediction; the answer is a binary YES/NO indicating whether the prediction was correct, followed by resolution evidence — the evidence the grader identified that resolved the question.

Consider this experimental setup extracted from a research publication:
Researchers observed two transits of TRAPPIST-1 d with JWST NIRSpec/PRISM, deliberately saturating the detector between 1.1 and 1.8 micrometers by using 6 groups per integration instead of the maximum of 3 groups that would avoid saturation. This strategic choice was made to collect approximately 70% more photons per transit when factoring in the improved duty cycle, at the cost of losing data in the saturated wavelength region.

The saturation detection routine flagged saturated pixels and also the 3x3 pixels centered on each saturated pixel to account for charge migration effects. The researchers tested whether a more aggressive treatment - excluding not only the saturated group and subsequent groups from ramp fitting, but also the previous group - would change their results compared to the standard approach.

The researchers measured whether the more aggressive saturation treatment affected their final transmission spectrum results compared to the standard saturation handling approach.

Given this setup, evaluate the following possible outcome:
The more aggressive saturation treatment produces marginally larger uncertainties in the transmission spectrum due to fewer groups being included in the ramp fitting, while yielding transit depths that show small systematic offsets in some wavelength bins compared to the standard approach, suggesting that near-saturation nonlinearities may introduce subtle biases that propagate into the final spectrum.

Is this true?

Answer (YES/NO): NO